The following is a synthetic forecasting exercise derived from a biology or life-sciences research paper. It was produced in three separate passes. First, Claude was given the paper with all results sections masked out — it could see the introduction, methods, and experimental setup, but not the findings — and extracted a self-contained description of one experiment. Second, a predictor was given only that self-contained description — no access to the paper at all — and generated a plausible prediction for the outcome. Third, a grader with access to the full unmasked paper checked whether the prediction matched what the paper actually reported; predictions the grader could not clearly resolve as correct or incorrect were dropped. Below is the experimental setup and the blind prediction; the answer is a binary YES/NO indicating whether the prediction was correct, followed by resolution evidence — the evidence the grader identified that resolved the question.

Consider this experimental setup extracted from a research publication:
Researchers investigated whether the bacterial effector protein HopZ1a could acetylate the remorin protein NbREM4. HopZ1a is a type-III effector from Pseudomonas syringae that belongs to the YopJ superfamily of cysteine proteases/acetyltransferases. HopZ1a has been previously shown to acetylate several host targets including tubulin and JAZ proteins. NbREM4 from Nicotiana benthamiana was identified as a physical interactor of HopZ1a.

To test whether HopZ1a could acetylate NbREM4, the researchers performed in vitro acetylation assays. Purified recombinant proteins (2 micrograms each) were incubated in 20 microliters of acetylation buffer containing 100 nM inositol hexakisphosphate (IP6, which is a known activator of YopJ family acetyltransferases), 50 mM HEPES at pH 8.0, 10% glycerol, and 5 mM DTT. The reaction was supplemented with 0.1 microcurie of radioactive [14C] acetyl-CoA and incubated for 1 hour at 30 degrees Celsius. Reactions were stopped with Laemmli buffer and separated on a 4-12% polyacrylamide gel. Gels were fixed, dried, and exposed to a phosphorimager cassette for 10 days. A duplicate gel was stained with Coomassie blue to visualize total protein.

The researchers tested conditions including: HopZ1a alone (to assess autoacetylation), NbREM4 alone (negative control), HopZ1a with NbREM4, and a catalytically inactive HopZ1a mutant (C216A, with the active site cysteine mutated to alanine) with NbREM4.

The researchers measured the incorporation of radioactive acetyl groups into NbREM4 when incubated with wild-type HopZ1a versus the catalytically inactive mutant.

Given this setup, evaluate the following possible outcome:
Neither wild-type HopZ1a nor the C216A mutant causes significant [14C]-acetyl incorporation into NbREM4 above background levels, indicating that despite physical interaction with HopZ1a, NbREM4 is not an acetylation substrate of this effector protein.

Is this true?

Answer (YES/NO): YES